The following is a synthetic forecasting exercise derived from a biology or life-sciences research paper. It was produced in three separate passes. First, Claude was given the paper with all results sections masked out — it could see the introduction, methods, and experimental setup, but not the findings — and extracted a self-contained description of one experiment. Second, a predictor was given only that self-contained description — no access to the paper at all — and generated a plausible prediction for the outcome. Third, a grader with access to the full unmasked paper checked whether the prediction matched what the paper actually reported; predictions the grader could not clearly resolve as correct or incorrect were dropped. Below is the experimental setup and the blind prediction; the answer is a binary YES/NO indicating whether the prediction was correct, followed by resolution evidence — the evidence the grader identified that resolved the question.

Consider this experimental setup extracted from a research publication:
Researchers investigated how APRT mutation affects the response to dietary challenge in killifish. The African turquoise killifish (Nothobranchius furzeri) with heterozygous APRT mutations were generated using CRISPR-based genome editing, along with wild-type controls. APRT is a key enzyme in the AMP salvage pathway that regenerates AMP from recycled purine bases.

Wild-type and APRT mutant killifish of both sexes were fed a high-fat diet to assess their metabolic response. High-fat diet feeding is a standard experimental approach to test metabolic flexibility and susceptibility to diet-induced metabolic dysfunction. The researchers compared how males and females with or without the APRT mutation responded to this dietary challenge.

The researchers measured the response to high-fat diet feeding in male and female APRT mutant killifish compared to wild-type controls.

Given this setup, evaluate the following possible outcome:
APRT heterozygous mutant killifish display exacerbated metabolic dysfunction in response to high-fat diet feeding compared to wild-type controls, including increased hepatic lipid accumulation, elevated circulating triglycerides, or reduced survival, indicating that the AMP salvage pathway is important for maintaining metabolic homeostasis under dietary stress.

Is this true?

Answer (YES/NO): NO